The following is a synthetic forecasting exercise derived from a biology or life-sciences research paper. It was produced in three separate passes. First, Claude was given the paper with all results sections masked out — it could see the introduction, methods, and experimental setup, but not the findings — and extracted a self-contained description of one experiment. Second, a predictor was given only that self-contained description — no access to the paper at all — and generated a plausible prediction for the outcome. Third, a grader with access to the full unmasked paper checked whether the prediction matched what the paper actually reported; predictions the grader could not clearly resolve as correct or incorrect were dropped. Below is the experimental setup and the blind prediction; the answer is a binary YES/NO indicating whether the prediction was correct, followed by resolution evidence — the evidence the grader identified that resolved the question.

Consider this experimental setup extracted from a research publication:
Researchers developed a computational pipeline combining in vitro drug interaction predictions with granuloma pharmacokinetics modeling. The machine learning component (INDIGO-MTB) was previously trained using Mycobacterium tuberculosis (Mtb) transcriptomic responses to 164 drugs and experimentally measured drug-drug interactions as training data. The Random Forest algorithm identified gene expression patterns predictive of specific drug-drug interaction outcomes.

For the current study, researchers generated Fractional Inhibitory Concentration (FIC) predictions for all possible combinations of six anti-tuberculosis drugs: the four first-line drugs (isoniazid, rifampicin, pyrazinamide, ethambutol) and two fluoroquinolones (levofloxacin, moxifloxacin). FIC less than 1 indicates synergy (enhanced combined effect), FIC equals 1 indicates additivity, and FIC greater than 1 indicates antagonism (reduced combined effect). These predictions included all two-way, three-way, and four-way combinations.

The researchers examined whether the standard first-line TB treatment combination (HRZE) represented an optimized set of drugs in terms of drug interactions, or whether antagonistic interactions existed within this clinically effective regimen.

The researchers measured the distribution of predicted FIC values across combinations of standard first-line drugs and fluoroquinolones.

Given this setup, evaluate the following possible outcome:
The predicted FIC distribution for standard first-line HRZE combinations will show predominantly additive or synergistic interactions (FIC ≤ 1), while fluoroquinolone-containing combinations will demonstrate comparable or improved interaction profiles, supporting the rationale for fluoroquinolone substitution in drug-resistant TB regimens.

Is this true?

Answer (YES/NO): NO